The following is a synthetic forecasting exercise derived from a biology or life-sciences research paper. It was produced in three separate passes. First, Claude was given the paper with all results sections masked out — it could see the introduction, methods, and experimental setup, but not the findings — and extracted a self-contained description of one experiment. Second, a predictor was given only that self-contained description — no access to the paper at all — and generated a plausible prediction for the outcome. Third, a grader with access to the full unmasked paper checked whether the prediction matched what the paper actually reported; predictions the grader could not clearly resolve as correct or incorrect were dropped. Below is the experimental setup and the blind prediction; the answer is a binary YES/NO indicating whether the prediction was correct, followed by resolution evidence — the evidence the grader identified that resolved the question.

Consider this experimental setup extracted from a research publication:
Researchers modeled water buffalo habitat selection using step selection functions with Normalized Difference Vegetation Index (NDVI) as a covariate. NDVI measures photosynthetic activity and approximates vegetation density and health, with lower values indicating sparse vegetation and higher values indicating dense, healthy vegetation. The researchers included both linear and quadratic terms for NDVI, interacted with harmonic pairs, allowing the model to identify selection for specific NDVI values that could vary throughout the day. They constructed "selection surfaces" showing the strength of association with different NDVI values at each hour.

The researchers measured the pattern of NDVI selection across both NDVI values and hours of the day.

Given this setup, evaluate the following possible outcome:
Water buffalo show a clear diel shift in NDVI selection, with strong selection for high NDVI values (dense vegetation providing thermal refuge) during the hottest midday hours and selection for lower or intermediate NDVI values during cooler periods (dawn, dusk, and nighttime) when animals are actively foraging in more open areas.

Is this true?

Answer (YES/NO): NO